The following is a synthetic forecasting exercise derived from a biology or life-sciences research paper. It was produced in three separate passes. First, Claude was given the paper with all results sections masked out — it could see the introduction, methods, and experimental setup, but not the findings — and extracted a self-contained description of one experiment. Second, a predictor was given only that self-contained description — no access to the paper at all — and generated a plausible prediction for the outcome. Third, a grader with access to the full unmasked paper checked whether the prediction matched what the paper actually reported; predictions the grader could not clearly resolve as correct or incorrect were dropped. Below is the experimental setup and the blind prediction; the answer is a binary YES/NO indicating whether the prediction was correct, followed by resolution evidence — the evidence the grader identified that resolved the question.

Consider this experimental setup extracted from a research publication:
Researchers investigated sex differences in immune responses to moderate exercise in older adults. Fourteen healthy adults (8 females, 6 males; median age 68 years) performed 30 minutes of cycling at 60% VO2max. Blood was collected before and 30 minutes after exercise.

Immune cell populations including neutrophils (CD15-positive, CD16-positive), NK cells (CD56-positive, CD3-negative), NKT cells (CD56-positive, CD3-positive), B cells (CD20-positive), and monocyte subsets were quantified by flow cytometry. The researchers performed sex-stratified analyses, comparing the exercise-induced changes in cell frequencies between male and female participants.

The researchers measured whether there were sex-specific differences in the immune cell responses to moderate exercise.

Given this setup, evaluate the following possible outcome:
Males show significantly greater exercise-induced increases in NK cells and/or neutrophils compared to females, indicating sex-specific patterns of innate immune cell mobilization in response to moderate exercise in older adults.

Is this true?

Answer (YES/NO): NO